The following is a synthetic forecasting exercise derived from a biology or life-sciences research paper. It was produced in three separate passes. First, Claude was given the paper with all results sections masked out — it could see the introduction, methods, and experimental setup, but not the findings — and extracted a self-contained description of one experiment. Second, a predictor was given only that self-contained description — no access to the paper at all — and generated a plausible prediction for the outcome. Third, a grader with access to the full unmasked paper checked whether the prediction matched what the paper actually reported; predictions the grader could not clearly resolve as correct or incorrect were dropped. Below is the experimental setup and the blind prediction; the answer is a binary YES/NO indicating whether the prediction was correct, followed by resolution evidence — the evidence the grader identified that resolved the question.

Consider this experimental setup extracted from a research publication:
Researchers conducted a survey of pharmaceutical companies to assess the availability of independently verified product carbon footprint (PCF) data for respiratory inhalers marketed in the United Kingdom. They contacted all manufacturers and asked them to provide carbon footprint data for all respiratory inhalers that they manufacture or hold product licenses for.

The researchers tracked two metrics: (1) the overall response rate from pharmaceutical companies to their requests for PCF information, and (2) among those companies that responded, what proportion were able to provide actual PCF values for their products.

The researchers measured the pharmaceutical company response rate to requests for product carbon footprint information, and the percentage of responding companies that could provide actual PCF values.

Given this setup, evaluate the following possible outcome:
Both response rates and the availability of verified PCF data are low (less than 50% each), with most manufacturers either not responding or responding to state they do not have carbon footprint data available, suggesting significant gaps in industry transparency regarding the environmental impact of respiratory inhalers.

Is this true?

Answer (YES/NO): NO